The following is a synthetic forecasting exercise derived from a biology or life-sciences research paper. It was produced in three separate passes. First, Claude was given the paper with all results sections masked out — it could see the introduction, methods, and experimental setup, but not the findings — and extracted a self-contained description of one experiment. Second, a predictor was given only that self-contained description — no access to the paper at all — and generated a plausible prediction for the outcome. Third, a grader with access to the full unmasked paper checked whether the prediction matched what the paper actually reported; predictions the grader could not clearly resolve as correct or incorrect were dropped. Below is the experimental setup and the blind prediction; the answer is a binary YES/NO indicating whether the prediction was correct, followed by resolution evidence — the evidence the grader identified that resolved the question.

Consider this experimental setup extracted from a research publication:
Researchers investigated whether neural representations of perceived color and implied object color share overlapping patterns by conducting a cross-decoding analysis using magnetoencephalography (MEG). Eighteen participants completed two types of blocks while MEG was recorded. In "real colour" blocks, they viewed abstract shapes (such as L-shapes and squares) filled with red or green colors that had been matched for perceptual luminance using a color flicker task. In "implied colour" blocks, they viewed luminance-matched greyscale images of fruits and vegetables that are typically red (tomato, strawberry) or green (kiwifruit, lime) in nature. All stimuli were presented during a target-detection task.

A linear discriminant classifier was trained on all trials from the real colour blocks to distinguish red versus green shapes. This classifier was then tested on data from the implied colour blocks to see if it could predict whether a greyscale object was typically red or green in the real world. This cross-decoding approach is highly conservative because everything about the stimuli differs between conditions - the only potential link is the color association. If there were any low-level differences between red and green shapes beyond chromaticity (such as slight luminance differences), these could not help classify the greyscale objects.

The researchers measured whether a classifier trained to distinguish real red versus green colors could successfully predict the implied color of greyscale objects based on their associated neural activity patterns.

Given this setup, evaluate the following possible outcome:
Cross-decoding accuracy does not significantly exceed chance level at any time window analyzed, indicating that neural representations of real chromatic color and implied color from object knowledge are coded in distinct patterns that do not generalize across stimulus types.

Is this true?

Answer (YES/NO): NO